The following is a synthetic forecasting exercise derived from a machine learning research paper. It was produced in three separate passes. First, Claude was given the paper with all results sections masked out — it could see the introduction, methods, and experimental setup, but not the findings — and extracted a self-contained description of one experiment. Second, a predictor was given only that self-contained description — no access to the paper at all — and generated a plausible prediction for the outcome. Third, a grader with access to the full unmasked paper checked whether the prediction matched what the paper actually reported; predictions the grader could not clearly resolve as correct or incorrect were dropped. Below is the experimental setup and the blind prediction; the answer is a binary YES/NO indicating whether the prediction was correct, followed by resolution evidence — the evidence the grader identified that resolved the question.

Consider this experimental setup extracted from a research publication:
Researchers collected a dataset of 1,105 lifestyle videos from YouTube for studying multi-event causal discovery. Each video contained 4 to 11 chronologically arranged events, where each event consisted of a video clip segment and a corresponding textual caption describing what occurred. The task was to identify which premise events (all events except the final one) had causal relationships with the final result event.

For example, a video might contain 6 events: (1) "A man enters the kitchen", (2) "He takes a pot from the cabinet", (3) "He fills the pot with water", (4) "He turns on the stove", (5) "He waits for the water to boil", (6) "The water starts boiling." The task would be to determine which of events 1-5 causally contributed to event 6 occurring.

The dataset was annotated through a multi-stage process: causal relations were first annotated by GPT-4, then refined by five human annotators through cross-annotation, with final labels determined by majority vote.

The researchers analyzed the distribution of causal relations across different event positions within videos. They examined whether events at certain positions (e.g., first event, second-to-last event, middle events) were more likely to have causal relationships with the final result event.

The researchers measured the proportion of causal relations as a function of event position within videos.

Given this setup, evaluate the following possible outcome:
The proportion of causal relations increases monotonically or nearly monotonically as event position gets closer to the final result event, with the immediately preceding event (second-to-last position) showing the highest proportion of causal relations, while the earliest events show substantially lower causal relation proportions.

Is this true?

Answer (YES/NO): YES